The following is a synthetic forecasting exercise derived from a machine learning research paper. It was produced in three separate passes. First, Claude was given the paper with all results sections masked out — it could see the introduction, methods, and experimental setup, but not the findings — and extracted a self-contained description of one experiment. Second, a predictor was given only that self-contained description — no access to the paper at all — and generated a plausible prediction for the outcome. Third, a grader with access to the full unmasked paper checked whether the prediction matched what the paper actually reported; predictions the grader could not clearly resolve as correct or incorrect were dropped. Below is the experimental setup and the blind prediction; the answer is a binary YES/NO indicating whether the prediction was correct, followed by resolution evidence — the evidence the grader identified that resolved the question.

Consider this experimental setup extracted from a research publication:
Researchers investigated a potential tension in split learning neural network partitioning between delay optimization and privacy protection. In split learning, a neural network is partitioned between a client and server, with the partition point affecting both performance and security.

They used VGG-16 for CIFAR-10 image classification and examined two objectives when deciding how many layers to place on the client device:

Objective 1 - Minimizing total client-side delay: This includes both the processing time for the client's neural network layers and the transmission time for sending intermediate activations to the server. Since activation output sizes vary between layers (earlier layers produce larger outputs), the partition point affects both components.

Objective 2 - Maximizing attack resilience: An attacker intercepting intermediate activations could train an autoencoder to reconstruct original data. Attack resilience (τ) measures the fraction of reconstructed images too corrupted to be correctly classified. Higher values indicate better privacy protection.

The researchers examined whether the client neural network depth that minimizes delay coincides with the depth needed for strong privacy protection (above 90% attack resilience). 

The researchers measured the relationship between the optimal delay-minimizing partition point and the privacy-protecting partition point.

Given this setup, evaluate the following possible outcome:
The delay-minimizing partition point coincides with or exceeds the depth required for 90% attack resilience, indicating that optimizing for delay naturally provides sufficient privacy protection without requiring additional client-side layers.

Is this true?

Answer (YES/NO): NO